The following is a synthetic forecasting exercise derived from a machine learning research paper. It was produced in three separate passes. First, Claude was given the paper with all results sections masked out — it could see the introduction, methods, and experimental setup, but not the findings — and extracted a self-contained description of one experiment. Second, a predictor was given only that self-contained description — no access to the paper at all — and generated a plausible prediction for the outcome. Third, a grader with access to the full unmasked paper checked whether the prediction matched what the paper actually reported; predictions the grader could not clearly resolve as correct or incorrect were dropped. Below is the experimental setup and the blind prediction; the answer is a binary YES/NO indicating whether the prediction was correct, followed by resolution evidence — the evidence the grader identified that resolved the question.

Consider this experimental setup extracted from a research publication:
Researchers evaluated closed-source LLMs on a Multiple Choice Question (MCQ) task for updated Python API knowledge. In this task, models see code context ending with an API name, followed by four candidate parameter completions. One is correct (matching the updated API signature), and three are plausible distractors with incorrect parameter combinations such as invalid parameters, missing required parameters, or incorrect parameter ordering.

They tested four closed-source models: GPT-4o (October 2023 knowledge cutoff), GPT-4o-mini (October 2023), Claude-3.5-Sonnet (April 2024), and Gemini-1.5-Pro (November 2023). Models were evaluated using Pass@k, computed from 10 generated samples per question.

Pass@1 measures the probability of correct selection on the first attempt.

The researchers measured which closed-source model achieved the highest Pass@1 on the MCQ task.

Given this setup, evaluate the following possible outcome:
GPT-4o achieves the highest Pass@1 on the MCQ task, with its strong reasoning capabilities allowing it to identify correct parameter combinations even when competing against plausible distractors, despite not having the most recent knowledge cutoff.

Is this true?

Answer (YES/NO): YES